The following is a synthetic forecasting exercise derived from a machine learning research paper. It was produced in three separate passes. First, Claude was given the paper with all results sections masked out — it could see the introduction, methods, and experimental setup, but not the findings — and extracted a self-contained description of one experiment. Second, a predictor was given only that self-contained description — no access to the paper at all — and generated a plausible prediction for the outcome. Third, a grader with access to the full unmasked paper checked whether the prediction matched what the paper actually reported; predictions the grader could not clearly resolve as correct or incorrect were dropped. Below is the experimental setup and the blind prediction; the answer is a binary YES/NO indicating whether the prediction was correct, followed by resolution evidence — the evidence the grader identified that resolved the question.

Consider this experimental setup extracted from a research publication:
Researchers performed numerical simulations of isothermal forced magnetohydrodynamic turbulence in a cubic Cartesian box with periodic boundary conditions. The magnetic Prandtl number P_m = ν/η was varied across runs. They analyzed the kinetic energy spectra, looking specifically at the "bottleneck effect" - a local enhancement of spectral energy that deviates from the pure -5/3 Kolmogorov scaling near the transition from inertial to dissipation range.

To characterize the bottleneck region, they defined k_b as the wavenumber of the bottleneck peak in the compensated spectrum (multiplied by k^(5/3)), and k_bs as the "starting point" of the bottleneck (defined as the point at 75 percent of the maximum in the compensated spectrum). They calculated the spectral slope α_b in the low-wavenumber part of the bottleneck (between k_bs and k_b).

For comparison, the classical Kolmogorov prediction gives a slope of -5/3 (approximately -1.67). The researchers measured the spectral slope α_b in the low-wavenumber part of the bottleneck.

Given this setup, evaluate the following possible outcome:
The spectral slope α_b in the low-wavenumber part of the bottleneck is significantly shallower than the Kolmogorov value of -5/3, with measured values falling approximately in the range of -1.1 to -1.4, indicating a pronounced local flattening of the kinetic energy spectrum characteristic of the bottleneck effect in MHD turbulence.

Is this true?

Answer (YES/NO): NO